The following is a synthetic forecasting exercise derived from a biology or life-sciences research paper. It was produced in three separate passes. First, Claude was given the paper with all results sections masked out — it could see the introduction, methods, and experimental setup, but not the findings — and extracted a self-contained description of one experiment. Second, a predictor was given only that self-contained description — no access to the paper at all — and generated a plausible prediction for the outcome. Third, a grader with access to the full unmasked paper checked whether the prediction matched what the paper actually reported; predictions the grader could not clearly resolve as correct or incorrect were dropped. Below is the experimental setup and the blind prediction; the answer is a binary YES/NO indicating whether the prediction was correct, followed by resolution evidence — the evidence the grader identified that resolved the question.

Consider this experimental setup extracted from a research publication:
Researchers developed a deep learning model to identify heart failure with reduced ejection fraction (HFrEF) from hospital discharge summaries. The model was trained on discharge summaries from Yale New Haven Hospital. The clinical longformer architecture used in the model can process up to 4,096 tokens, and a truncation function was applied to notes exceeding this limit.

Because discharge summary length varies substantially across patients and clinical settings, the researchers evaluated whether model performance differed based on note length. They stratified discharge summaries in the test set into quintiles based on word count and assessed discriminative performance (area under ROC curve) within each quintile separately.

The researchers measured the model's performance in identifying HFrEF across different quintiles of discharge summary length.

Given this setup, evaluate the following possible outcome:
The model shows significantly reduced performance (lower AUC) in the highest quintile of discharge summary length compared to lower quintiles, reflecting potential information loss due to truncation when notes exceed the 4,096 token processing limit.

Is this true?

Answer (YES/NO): NO